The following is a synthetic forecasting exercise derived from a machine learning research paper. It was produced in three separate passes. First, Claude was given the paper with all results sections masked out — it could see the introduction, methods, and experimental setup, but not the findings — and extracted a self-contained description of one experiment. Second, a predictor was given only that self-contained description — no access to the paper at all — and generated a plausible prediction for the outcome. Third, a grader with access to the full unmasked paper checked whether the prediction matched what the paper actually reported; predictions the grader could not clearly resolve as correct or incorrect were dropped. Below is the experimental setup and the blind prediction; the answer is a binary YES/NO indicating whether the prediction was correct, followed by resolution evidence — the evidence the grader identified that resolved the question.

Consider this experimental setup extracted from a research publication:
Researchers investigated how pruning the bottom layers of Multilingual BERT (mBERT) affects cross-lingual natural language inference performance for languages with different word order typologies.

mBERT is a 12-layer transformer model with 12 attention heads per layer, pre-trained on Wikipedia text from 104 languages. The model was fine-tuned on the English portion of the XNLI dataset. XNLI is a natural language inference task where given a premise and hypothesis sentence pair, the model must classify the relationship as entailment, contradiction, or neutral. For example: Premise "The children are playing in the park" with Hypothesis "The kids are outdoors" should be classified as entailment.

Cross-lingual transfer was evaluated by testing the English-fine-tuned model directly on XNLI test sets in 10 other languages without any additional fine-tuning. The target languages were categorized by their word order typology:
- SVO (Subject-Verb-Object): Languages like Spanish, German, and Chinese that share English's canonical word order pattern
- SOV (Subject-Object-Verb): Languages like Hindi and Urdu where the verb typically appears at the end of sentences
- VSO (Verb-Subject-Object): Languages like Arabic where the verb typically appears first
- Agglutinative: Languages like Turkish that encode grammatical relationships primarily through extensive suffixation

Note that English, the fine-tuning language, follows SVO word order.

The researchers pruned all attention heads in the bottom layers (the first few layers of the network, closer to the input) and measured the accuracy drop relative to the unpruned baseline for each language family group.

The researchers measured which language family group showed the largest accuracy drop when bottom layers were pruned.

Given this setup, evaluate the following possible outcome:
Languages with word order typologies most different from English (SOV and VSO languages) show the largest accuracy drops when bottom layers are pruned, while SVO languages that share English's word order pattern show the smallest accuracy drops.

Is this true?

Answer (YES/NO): NO